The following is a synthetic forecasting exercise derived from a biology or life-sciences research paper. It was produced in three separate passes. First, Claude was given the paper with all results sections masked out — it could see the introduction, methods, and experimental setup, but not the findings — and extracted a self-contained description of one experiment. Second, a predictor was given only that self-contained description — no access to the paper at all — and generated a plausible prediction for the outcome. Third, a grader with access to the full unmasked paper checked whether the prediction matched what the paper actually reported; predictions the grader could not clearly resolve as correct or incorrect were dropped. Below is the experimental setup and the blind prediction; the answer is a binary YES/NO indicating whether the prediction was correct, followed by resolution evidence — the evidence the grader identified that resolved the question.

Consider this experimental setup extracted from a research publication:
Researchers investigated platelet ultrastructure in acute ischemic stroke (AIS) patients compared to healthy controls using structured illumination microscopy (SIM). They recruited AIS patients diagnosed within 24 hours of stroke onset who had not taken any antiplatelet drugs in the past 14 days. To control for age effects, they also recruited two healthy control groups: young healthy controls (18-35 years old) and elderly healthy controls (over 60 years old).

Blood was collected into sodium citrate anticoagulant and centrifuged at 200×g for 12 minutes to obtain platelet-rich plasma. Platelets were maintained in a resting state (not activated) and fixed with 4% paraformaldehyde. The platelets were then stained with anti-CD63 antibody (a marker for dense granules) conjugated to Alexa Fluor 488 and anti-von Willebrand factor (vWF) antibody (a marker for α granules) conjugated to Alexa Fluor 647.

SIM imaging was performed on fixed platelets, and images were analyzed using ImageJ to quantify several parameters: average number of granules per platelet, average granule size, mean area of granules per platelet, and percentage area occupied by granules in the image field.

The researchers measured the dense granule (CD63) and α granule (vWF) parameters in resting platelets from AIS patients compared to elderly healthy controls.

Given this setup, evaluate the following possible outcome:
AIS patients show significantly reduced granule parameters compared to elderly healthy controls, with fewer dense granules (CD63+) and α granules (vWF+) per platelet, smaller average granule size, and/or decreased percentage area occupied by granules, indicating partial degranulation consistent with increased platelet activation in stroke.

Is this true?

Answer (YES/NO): NO